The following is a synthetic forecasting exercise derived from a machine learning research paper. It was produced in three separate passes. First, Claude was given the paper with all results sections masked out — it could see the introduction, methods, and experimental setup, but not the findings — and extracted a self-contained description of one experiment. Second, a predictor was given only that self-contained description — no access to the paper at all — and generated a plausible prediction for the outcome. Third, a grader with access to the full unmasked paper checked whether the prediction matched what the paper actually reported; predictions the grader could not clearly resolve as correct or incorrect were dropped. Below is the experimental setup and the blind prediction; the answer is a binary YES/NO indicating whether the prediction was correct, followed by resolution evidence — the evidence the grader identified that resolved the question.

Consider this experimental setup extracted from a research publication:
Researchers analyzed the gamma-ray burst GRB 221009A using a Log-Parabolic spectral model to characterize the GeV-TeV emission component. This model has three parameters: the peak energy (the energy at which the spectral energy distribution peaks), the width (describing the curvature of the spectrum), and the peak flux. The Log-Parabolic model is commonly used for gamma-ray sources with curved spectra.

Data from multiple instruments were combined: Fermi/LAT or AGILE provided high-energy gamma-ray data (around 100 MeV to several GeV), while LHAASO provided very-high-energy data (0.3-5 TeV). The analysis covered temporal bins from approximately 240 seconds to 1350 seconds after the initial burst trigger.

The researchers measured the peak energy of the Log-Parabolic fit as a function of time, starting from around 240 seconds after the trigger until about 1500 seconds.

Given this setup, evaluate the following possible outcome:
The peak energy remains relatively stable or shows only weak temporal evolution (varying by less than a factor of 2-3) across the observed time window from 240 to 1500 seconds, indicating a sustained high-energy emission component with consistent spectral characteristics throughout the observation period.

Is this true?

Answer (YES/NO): YES